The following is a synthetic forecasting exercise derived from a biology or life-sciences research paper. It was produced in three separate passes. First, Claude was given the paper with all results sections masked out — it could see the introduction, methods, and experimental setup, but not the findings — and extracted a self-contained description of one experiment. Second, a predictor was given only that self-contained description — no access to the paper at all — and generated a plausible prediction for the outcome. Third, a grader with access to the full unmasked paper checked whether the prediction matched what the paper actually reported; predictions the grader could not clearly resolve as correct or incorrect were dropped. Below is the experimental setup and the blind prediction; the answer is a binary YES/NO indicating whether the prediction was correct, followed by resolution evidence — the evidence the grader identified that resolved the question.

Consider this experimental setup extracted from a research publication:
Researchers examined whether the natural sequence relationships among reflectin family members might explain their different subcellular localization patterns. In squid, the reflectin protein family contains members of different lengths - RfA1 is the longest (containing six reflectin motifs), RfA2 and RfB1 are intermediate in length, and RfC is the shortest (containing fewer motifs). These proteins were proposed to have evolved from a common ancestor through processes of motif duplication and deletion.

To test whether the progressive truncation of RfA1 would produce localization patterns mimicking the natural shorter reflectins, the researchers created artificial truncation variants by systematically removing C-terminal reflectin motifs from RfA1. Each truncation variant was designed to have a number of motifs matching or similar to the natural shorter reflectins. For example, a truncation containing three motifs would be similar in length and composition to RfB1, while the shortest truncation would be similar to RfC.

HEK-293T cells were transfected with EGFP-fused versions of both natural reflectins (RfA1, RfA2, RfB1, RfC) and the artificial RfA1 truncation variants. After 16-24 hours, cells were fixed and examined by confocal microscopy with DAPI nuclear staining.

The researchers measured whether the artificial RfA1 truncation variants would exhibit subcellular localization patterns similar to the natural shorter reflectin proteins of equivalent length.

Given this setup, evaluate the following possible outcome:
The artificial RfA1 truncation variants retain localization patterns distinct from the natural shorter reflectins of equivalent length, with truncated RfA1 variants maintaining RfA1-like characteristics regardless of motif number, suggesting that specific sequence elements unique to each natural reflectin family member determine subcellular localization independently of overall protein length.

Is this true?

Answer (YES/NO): NO